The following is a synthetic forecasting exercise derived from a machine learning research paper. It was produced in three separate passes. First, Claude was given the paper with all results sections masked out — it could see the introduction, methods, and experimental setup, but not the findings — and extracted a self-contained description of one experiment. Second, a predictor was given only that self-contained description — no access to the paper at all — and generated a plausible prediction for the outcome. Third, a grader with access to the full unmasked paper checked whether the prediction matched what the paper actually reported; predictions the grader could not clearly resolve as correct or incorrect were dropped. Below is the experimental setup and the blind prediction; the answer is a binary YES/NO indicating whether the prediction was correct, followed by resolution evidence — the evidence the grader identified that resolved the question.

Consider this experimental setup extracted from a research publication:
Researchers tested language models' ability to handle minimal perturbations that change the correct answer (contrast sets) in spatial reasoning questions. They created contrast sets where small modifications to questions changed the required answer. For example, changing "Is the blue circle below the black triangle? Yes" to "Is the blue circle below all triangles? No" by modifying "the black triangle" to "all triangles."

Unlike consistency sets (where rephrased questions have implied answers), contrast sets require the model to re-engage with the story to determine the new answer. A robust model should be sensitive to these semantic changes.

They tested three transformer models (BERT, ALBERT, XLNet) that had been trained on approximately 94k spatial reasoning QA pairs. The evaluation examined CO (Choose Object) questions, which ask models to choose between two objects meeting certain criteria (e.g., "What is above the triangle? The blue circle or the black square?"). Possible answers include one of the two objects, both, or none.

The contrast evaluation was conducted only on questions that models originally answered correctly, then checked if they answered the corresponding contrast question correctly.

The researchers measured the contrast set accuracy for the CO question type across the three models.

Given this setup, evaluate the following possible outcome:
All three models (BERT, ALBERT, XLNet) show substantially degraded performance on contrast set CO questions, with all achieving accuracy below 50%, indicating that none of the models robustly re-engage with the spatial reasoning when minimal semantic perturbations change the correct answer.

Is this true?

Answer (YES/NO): NO